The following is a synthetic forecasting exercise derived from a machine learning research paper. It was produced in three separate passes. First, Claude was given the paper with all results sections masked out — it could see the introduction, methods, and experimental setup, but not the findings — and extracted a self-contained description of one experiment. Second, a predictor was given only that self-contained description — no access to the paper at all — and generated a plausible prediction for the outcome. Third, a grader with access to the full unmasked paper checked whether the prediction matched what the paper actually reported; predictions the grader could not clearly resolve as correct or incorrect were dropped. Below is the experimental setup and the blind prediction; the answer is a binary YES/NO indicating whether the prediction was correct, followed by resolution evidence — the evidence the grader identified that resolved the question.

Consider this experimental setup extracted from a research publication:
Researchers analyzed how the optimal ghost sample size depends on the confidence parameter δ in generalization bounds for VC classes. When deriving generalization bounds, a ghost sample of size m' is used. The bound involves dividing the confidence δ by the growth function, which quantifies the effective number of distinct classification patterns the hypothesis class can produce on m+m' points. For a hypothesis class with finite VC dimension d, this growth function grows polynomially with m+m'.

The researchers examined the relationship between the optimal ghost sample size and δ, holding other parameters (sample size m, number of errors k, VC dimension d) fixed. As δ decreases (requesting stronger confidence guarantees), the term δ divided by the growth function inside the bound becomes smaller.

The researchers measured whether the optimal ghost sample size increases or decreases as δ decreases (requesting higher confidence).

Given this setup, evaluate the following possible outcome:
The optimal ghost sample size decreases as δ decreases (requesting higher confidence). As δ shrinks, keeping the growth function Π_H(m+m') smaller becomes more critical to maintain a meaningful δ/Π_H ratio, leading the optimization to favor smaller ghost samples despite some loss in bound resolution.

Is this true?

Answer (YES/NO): NO